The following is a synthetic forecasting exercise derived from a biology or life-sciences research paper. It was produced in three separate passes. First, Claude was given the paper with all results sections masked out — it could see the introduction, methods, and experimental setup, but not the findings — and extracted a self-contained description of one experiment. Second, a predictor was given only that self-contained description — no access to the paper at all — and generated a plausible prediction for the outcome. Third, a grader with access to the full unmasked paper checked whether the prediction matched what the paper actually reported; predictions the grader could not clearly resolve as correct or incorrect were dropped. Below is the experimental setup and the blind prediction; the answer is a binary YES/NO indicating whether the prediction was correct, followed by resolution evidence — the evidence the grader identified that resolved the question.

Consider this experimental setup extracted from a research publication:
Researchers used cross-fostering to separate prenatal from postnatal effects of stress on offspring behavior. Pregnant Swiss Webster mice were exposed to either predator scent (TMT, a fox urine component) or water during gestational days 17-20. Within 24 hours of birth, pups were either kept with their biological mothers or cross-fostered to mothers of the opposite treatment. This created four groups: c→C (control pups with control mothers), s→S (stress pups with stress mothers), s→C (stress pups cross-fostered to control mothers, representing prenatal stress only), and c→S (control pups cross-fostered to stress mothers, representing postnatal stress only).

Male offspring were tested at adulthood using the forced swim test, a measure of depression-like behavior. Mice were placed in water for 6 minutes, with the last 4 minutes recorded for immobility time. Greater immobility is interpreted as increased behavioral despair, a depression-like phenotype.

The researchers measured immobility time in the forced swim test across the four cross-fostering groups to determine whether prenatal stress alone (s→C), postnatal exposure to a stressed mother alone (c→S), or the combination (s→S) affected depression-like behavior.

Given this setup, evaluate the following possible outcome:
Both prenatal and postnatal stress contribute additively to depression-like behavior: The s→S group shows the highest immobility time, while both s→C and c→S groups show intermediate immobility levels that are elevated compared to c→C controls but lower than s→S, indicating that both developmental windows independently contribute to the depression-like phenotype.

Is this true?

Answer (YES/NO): NO